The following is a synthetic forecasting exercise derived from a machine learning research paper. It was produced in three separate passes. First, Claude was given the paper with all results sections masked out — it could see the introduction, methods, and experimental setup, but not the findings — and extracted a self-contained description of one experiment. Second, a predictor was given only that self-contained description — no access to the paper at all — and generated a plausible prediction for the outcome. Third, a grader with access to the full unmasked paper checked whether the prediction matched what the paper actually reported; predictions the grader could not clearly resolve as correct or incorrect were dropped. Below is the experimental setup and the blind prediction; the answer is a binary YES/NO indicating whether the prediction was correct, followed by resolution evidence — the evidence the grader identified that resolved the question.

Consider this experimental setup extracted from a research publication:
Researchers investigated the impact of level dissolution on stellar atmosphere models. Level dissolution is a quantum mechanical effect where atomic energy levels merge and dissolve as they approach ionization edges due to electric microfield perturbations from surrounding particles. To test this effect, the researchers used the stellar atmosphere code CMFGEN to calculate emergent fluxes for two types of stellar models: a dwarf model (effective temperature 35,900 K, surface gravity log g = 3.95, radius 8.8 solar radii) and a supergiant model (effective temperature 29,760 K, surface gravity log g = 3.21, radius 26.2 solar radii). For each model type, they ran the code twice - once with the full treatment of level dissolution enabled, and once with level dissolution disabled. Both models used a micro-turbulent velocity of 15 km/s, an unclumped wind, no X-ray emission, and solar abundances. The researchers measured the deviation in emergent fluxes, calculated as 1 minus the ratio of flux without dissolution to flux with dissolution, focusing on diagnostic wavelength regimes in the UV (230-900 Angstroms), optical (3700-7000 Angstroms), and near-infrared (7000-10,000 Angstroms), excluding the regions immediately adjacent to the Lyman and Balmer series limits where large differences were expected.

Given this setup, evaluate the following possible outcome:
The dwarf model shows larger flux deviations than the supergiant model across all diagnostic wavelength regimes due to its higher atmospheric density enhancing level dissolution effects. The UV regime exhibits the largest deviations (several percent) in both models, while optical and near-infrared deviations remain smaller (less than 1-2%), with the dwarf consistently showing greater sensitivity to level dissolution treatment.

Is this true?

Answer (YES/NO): NO